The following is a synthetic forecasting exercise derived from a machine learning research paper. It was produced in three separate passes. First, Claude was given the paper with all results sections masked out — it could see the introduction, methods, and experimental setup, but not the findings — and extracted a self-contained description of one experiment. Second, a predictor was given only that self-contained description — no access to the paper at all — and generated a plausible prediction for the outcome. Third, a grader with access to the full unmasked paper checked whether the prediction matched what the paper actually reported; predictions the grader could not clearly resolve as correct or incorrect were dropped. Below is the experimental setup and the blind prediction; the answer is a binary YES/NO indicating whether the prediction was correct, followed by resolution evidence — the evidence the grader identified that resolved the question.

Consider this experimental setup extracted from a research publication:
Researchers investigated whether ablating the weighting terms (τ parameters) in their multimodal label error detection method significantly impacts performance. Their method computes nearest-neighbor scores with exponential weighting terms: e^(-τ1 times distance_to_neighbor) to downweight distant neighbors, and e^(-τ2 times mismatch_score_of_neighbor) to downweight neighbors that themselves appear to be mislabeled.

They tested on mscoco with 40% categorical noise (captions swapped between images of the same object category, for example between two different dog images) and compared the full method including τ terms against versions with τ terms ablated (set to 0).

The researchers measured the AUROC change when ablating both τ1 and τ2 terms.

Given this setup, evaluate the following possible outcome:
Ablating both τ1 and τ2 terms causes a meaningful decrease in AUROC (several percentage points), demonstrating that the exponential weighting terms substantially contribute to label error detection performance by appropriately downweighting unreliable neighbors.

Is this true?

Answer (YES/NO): NO